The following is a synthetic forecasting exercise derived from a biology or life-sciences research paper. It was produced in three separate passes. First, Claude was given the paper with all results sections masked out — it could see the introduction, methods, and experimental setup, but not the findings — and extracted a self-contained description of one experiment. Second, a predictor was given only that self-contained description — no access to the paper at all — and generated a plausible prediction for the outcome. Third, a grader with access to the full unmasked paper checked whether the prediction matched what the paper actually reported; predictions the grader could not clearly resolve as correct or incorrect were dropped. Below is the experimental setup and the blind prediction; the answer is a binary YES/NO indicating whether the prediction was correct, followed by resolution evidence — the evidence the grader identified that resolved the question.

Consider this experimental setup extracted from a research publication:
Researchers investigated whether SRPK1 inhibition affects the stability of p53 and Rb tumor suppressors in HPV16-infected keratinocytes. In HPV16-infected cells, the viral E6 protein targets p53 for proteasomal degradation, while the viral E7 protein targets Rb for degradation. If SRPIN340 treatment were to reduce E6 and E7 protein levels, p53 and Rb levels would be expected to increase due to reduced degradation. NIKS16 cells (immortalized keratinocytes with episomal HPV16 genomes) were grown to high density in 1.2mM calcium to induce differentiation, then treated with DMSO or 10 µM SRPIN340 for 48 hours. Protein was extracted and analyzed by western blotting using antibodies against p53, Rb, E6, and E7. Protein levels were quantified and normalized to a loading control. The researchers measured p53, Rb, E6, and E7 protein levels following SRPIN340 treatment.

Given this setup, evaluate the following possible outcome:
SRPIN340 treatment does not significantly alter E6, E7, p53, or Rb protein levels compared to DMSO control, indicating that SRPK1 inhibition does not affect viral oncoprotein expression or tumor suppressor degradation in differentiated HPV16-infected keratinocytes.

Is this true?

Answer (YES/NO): YES